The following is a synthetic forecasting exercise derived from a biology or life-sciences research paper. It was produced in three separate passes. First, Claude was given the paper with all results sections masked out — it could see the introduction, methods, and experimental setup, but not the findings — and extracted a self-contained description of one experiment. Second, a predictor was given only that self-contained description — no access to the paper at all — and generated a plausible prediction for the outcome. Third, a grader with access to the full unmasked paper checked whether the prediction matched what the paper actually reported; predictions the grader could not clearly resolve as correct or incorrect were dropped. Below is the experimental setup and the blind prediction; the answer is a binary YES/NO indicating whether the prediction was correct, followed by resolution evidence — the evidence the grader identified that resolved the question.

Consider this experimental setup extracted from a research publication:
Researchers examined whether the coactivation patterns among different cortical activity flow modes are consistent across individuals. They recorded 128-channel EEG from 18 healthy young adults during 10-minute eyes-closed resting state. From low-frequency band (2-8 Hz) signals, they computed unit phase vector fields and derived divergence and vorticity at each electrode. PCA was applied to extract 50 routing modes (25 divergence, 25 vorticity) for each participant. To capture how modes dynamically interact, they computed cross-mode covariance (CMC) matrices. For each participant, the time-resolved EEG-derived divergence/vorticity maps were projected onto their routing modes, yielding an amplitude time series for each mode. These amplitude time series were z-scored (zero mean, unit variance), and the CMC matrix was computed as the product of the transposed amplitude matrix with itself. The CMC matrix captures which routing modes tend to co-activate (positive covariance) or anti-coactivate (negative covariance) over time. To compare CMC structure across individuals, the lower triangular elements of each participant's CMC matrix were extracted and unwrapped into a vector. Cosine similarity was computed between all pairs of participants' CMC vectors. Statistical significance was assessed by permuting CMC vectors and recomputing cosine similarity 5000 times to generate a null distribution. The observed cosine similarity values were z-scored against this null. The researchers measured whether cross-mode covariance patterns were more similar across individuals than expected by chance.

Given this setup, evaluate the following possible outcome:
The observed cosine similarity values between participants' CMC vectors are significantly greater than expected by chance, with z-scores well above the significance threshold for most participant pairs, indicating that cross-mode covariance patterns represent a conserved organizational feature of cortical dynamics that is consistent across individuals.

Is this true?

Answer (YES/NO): YES